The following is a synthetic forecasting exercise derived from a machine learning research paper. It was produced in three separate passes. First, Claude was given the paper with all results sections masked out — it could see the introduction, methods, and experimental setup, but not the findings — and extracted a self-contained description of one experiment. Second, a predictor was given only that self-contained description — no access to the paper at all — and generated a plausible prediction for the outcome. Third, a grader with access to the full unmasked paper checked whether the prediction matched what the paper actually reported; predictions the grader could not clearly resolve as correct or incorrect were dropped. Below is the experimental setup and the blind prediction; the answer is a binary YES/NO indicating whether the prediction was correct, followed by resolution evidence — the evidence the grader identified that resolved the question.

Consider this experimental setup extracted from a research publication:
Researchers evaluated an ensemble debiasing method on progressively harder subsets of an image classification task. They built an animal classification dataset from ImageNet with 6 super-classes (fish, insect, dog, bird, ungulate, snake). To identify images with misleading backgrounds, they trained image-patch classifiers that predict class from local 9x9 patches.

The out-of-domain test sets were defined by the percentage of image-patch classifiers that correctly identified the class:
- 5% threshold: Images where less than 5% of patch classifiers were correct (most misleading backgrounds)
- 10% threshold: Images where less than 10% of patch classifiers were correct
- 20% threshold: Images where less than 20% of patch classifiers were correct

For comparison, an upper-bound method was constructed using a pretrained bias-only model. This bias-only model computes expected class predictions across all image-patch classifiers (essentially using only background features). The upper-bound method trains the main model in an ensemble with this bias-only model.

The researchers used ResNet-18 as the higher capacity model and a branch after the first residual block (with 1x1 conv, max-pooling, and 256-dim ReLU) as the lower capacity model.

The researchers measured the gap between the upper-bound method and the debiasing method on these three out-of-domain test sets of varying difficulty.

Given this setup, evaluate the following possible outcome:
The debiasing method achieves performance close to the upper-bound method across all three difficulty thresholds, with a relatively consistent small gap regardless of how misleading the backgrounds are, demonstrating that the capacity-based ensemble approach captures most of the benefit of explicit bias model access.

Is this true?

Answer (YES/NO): NO